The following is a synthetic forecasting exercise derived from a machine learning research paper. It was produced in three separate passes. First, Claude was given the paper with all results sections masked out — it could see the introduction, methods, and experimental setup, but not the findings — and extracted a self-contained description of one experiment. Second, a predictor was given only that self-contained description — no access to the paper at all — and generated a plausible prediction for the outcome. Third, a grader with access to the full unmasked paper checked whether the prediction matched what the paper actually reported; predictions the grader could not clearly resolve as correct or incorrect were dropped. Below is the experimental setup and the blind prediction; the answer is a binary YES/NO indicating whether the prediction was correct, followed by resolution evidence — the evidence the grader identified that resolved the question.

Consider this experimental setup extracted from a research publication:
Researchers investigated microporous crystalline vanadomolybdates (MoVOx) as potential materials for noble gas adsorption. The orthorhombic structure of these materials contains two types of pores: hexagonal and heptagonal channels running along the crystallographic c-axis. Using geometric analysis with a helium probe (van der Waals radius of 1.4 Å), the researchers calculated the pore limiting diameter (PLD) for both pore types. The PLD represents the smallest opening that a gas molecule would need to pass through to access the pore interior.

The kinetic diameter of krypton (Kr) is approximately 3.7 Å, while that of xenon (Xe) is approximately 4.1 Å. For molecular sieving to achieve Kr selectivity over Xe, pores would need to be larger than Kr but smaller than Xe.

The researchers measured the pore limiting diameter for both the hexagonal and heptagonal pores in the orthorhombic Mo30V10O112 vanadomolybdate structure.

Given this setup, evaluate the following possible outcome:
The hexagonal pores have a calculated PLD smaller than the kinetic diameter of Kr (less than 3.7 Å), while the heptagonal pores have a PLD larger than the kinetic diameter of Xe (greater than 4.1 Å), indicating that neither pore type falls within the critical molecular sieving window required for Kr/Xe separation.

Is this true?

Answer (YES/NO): NO